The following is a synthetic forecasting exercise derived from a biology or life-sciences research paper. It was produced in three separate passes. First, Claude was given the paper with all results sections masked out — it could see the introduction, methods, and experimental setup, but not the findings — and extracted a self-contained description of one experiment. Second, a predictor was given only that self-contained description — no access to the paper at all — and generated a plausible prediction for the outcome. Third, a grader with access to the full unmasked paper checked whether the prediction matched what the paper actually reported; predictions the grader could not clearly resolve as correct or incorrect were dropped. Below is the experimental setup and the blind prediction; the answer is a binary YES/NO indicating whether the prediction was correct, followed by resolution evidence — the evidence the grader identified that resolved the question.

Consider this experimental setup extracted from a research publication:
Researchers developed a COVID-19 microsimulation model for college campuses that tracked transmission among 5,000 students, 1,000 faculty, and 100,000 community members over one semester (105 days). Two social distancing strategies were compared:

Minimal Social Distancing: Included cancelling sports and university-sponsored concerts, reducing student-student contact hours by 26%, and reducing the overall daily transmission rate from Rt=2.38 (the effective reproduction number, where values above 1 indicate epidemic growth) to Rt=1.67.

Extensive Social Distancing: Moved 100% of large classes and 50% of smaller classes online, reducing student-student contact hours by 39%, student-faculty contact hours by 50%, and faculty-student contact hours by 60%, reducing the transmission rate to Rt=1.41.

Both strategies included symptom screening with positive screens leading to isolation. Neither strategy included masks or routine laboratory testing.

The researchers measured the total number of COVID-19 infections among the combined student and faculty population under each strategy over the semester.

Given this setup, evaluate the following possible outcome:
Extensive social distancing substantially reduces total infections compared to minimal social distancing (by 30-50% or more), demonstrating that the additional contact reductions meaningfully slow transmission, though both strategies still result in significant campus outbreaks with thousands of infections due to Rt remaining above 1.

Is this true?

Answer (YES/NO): YES